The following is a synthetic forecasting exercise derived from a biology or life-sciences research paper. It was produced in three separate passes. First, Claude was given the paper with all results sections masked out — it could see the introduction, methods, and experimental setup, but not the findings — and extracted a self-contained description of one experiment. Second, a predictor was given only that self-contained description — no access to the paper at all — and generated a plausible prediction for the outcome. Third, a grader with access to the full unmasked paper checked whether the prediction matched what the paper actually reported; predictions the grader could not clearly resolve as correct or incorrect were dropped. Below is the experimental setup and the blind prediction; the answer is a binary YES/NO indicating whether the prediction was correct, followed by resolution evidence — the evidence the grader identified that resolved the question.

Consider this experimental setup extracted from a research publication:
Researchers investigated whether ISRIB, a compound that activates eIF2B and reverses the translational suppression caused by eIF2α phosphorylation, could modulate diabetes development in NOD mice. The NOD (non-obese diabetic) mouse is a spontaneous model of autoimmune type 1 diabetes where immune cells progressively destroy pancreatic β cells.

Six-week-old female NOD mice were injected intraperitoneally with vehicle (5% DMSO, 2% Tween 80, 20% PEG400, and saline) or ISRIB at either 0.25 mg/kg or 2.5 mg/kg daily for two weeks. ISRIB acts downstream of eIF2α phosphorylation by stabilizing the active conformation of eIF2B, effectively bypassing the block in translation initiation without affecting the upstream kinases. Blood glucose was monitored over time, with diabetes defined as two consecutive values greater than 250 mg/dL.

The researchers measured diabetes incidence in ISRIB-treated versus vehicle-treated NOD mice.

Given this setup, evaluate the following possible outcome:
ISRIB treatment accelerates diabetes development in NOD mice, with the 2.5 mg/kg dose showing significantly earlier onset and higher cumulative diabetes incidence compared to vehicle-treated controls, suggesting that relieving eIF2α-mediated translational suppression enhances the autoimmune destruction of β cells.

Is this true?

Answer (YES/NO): NO